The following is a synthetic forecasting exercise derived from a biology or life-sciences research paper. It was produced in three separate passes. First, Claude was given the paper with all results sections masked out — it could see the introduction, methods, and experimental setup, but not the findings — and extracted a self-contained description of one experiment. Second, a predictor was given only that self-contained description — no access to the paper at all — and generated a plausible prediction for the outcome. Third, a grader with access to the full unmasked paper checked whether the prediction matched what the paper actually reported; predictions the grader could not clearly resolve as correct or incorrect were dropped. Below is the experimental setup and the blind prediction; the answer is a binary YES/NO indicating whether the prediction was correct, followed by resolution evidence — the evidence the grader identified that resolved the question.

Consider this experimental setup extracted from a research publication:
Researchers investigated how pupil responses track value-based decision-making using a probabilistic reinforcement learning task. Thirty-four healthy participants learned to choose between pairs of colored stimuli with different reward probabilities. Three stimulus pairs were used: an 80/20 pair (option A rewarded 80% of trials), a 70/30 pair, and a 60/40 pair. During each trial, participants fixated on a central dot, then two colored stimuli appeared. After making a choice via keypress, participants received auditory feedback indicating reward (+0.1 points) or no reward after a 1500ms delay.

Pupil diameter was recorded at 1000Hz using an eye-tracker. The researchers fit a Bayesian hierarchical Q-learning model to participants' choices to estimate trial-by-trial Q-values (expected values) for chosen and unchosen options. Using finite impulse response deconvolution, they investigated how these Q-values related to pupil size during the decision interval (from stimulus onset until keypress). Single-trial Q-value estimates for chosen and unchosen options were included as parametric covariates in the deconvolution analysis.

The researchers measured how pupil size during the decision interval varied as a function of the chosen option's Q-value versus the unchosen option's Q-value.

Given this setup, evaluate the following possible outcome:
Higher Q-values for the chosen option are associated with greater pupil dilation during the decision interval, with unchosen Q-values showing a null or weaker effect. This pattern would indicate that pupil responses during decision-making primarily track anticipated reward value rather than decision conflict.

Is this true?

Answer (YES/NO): YES